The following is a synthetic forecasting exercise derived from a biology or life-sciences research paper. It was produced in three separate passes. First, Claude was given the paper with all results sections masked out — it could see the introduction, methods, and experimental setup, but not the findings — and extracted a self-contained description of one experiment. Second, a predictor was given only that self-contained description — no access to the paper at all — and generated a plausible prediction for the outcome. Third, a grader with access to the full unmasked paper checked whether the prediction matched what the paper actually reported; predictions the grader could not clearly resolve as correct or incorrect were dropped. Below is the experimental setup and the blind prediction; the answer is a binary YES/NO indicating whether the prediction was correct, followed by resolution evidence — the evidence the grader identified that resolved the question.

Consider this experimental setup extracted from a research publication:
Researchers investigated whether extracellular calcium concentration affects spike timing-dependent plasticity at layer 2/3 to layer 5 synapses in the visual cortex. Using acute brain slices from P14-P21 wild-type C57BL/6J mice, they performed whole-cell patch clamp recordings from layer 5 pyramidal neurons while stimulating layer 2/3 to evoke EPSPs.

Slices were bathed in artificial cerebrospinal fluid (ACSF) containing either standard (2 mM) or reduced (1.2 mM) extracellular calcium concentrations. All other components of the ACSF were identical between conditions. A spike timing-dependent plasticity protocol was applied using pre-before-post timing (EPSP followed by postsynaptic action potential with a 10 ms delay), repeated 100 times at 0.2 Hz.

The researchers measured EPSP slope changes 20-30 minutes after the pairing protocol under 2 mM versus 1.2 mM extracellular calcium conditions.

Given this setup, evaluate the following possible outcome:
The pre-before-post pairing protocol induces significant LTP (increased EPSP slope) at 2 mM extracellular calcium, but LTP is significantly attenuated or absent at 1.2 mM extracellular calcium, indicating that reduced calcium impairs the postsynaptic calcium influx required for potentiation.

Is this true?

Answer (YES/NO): NO